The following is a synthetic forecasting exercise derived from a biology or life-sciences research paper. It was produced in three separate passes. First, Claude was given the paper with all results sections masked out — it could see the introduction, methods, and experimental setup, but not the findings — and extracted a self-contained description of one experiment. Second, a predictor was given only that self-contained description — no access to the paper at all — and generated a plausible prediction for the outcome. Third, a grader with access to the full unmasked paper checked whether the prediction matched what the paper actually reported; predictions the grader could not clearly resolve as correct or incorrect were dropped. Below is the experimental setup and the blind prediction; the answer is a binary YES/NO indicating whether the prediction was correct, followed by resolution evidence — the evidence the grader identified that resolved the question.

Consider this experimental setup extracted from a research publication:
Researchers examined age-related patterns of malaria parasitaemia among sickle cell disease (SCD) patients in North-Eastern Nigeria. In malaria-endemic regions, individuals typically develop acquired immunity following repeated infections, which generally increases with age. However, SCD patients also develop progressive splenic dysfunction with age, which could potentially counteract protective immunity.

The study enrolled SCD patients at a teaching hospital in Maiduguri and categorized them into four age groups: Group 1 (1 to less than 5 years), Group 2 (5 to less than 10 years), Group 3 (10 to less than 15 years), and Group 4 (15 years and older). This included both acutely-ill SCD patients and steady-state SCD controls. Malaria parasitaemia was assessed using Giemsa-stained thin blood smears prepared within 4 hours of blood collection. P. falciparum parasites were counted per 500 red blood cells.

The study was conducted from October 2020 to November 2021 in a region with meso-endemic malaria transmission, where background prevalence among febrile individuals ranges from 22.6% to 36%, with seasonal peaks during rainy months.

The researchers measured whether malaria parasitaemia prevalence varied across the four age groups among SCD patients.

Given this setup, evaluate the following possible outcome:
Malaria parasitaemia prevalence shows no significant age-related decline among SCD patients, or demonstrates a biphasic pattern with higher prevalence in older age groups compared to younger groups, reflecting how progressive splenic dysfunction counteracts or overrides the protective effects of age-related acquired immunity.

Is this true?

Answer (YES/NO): NO